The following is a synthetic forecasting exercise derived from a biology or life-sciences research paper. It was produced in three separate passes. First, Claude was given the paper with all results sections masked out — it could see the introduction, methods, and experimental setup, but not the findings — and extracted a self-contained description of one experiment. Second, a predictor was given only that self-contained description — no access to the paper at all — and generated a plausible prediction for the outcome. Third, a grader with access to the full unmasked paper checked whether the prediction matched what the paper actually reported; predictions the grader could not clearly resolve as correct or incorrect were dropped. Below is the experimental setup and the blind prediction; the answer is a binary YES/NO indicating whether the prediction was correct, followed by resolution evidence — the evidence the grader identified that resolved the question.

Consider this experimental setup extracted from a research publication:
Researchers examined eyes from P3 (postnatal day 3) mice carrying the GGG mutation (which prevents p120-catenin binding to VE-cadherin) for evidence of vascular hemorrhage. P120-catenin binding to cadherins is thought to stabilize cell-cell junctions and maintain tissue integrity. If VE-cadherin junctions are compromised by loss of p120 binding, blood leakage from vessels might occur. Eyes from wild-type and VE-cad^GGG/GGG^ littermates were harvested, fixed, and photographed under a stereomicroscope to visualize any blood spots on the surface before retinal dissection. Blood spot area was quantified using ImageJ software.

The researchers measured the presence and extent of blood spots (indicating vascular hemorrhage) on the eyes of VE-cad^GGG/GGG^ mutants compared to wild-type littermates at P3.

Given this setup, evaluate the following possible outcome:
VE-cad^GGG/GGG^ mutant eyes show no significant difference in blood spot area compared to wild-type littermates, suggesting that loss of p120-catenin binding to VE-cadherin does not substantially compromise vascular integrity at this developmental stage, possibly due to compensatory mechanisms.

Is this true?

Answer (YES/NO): NO